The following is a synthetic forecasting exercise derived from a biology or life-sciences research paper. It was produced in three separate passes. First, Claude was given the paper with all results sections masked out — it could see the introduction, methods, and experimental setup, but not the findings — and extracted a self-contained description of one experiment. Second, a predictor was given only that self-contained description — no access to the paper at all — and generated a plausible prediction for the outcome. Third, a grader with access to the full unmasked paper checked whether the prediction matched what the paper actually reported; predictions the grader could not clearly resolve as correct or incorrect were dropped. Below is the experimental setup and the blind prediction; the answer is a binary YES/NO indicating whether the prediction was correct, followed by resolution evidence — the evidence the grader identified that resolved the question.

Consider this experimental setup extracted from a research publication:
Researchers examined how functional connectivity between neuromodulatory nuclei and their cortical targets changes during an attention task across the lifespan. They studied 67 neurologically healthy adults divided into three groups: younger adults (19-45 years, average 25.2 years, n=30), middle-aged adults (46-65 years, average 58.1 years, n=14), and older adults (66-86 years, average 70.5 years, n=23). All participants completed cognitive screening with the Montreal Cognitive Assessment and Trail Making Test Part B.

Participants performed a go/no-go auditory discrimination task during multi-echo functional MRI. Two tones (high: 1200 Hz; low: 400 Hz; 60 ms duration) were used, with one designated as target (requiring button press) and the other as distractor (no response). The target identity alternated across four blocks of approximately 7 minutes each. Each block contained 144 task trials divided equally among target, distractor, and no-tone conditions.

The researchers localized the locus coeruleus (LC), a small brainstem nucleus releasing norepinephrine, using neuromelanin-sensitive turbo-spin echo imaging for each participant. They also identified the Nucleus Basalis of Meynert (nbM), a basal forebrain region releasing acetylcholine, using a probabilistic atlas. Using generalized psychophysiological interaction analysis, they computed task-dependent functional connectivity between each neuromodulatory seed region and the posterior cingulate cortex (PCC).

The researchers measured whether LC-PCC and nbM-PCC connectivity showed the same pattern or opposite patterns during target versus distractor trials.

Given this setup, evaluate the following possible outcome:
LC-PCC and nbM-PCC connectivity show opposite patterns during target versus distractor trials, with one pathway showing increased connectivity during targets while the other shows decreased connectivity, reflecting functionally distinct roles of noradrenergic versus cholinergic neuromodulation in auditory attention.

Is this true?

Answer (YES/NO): NO